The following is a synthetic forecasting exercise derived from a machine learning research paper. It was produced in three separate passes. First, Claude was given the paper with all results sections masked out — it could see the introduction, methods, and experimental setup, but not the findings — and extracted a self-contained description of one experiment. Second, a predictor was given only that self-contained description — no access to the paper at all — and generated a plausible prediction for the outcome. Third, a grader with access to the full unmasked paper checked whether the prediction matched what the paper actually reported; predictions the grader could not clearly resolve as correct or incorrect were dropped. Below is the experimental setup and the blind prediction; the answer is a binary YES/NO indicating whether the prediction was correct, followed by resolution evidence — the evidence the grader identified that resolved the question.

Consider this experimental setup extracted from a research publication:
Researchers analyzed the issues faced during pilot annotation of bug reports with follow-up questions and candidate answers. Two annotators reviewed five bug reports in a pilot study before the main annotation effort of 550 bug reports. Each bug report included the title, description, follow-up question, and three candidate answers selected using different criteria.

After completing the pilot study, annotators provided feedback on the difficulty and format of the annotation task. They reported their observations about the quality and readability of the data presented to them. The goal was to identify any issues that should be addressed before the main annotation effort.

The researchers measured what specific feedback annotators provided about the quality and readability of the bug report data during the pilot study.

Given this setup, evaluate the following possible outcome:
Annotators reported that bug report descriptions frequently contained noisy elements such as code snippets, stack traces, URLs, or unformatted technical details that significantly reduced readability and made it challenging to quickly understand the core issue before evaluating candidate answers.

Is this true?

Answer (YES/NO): NO